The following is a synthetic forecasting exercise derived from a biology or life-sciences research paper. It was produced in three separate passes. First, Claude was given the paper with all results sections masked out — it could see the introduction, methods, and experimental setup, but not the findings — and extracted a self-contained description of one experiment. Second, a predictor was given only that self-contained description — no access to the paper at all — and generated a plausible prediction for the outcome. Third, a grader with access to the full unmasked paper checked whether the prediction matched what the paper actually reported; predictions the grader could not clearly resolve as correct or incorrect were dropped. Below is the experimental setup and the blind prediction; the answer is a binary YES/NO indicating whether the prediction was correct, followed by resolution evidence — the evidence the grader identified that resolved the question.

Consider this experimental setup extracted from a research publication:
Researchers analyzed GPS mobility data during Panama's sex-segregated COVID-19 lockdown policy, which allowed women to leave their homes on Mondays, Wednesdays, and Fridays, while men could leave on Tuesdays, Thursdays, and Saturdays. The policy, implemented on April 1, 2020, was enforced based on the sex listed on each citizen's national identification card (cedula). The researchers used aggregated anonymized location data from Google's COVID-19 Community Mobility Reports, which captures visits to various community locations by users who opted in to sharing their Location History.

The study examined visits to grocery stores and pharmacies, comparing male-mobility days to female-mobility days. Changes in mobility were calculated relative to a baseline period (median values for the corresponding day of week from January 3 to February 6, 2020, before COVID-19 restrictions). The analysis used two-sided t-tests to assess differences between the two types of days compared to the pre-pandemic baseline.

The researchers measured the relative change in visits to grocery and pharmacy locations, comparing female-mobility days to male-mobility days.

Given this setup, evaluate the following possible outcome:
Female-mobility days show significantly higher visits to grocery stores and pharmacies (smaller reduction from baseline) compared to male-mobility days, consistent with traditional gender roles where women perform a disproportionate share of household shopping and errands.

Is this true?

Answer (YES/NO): NO